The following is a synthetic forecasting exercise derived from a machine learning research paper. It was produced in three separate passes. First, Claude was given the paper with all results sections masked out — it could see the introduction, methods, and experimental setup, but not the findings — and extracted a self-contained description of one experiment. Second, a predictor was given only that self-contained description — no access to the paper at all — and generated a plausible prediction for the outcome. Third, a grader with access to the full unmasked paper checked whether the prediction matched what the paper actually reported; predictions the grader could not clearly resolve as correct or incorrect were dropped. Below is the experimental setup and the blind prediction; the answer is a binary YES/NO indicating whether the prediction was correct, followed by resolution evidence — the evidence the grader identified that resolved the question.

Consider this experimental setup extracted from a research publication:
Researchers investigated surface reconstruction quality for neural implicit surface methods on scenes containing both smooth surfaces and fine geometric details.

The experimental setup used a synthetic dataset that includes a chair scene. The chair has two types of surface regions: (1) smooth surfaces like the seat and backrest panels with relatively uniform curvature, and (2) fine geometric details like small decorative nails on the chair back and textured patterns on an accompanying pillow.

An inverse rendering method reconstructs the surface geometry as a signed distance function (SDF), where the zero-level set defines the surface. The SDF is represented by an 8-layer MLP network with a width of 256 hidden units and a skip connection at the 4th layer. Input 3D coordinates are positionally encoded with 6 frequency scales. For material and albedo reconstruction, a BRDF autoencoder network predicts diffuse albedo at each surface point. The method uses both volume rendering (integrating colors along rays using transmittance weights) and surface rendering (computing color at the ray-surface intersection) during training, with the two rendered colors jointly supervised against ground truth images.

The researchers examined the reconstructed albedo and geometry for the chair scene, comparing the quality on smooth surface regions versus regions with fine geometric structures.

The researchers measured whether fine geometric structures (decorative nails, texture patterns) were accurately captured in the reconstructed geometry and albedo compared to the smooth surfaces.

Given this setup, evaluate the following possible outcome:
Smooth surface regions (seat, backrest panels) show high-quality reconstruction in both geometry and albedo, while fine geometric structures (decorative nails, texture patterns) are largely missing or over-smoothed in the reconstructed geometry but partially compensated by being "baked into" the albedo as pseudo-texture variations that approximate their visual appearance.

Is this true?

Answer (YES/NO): NO